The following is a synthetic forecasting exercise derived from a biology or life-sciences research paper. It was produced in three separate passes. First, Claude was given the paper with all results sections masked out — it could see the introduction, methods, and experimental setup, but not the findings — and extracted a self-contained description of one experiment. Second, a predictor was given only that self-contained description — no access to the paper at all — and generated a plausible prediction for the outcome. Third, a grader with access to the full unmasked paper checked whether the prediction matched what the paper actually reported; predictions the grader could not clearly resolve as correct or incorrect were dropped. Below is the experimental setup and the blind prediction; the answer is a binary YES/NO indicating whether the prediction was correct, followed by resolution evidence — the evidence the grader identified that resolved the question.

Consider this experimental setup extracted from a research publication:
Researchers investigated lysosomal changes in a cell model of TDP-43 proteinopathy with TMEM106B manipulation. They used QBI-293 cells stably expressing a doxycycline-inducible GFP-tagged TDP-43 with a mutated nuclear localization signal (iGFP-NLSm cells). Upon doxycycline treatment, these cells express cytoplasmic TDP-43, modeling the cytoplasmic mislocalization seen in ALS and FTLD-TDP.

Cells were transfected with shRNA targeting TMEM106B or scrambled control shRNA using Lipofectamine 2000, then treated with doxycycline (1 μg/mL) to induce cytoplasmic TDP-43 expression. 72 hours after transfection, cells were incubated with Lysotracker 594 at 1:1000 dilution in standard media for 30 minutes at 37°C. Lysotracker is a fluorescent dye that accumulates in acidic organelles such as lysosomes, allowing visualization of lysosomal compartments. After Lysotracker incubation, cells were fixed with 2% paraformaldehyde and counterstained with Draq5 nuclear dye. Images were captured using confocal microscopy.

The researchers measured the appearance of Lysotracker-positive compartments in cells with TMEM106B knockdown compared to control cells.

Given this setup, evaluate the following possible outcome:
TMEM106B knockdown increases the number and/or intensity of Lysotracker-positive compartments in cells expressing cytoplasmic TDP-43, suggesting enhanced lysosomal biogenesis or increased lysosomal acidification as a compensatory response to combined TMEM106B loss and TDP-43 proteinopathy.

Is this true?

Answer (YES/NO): NO